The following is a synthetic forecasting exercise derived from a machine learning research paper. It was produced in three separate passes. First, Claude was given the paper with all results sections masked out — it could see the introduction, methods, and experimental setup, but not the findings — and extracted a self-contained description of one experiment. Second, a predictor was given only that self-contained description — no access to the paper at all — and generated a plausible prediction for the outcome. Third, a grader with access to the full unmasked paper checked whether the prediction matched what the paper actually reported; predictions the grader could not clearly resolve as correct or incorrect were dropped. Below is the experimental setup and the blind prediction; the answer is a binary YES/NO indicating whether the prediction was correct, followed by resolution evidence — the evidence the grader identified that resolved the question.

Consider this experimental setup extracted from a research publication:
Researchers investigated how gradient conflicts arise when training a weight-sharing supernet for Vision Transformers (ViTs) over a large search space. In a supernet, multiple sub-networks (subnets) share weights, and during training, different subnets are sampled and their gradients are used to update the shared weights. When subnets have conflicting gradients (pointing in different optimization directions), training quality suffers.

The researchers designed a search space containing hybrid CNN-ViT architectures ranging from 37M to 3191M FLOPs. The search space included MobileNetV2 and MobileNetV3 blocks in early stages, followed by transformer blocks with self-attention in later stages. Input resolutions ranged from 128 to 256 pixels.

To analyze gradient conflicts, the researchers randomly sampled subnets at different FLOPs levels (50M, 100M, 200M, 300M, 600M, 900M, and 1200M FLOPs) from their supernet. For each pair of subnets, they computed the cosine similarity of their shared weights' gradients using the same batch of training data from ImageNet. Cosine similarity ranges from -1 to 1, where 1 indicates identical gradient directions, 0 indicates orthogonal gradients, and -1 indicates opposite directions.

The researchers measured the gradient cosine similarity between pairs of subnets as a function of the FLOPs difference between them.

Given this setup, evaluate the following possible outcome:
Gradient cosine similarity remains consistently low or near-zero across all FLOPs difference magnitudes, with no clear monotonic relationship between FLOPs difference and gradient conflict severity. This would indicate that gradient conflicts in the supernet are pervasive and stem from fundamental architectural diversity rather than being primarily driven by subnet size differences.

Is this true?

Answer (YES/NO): NO